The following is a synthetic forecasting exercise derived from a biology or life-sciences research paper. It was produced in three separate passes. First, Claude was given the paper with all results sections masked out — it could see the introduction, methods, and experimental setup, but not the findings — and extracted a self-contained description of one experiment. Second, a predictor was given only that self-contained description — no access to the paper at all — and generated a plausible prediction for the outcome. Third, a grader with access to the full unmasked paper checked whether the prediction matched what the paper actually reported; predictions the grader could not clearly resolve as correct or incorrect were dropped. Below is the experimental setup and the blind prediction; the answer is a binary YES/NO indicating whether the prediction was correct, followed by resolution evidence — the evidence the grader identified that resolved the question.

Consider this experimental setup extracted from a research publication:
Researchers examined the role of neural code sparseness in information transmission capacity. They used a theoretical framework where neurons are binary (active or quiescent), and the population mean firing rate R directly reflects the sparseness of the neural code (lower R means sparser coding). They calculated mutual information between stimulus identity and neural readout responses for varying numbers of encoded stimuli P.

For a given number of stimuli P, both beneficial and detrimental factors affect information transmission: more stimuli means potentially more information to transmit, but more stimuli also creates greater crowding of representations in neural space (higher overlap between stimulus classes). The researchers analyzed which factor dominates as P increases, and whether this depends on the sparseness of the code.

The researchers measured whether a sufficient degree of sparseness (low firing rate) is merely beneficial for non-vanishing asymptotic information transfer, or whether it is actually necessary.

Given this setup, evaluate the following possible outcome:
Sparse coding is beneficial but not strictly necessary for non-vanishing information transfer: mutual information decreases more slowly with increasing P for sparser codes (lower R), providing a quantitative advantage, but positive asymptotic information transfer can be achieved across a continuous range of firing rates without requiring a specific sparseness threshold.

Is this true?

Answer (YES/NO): NO